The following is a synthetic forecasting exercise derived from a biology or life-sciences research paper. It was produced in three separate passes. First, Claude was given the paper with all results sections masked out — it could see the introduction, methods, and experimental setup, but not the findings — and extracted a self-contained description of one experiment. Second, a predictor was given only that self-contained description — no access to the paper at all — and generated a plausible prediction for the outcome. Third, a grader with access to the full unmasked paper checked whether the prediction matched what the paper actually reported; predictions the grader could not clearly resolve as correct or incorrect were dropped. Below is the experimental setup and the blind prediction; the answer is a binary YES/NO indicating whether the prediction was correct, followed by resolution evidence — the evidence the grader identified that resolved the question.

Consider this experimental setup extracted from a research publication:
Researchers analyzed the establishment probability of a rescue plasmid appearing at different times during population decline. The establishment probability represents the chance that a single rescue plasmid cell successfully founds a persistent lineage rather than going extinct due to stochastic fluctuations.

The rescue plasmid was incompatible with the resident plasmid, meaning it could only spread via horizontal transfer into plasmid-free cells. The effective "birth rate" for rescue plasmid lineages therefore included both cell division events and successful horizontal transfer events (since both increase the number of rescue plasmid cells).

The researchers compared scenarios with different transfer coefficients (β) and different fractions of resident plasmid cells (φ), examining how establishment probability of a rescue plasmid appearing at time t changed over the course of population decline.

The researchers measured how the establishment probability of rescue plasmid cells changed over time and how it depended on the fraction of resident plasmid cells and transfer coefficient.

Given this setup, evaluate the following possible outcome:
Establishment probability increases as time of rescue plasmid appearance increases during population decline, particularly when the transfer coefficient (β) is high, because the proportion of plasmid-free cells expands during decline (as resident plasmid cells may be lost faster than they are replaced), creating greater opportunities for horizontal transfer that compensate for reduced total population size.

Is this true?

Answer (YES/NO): NO